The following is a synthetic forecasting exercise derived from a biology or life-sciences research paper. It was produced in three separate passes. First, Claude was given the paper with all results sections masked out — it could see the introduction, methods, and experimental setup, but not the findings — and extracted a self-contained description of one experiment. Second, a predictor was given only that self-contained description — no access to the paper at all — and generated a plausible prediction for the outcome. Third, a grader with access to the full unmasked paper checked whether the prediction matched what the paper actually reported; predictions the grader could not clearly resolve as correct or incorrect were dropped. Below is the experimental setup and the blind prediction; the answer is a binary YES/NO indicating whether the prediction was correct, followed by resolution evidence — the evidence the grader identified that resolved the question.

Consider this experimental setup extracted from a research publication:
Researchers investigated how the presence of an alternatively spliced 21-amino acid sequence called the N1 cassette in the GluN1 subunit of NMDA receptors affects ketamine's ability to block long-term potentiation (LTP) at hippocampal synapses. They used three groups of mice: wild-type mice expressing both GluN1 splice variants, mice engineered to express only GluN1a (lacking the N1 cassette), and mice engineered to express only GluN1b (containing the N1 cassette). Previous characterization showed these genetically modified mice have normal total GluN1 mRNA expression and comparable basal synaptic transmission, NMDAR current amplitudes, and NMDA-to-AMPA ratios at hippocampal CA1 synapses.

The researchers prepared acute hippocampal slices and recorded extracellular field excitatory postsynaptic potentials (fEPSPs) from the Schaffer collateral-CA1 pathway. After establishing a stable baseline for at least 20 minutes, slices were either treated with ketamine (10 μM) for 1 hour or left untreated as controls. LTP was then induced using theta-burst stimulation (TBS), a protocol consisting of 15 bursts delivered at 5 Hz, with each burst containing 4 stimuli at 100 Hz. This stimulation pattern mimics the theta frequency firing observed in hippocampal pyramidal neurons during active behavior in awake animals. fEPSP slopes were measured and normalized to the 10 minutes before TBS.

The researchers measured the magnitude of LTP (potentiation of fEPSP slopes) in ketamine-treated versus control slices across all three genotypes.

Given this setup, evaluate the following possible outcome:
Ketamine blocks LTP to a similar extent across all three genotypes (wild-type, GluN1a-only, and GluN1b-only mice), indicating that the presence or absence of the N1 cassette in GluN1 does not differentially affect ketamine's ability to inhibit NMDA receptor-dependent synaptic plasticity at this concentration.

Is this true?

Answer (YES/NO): NO